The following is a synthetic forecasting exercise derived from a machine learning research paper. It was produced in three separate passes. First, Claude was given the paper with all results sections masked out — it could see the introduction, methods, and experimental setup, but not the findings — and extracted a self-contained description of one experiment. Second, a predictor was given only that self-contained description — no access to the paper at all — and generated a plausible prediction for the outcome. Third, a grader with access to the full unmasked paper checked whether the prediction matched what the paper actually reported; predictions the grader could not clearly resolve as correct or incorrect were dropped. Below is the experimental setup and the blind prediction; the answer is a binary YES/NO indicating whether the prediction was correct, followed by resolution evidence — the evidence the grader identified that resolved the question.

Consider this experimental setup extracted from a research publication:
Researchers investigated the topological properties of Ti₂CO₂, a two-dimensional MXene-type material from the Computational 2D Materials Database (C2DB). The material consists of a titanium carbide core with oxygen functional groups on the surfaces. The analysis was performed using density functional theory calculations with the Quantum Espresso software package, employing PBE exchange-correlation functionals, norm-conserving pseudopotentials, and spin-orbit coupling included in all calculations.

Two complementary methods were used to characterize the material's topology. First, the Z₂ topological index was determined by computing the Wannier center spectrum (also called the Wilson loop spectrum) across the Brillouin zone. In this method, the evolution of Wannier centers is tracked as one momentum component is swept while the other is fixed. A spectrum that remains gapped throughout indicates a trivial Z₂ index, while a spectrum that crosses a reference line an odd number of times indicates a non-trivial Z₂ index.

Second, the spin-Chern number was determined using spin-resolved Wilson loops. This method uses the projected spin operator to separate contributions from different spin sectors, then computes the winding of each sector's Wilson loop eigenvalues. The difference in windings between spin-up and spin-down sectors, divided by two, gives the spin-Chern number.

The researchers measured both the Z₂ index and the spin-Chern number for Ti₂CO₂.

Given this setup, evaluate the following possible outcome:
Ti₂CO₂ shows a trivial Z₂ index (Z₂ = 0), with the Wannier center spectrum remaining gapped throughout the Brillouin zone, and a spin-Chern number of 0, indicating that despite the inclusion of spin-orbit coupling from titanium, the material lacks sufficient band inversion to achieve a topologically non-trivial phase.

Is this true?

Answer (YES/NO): NO